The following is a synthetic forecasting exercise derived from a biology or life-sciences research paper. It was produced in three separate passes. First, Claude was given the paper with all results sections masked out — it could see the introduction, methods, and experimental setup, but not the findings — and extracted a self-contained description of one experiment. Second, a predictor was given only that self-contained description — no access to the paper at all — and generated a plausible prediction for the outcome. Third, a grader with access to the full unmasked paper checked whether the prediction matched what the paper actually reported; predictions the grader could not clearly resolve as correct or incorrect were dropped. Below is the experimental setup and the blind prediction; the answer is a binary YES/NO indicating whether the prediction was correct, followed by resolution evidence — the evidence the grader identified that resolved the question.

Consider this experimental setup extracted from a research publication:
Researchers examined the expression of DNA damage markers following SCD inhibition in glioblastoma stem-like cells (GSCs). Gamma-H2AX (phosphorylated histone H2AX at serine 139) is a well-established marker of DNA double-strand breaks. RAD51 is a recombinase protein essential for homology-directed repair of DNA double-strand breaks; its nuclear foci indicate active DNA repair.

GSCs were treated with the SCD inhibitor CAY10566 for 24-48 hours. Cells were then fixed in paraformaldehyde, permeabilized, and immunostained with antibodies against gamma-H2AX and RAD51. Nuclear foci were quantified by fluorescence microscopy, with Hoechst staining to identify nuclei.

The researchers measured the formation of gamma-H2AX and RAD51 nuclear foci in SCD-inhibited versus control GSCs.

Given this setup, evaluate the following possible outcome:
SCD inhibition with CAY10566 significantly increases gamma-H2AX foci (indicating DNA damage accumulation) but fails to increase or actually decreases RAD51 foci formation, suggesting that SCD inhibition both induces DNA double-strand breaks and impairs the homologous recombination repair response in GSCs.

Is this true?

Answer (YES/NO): YES